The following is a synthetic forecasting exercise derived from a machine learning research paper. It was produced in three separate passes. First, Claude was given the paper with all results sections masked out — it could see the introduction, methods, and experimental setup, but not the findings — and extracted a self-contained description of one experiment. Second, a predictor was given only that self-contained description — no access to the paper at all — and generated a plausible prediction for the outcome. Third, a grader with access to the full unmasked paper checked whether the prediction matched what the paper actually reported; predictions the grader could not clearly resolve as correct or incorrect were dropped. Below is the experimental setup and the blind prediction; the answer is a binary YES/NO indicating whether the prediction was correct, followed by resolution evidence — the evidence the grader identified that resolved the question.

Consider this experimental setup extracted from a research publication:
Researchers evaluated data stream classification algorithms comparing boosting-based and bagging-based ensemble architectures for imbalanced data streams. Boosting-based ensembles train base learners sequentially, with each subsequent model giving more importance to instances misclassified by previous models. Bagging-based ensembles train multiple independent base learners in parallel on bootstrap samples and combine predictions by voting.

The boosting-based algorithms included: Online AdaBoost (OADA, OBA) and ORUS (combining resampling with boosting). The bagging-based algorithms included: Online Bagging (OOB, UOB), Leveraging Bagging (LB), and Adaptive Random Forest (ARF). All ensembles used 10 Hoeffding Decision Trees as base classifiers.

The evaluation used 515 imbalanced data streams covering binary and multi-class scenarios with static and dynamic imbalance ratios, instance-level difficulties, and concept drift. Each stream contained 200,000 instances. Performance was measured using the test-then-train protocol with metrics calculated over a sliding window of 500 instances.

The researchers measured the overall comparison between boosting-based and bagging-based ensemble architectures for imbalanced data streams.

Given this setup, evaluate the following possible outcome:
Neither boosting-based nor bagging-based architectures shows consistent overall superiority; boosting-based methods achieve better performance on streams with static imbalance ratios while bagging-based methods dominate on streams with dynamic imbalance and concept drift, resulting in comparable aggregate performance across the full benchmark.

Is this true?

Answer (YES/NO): NO